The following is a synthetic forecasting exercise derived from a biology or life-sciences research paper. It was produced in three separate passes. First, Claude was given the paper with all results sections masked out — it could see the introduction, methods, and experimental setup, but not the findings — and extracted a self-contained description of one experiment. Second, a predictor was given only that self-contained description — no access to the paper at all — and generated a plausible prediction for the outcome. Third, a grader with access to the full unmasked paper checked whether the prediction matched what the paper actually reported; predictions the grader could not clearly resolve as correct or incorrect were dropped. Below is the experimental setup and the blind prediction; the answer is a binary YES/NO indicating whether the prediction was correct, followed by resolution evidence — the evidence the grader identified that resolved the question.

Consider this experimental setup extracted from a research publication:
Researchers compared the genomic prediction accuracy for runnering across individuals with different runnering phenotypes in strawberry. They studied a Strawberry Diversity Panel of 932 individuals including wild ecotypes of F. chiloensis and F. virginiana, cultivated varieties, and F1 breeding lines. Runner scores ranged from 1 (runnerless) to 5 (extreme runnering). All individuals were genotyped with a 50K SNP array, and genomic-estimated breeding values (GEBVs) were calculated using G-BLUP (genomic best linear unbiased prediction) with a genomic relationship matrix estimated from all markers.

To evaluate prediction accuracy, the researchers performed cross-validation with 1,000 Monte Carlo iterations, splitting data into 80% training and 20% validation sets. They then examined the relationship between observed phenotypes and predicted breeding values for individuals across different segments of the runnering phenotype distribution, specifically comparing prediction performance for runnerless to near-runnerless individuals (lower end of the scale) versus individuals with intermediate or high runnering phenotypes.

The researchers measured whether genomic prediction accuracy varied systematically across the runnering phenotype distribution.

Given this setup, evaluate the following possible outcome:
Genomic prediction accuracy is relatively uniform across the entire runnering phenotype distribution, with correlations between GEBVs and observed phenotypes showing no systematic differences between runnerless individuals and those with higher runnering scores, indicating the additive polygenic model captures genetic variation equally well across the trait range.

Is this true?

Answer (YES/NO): NO